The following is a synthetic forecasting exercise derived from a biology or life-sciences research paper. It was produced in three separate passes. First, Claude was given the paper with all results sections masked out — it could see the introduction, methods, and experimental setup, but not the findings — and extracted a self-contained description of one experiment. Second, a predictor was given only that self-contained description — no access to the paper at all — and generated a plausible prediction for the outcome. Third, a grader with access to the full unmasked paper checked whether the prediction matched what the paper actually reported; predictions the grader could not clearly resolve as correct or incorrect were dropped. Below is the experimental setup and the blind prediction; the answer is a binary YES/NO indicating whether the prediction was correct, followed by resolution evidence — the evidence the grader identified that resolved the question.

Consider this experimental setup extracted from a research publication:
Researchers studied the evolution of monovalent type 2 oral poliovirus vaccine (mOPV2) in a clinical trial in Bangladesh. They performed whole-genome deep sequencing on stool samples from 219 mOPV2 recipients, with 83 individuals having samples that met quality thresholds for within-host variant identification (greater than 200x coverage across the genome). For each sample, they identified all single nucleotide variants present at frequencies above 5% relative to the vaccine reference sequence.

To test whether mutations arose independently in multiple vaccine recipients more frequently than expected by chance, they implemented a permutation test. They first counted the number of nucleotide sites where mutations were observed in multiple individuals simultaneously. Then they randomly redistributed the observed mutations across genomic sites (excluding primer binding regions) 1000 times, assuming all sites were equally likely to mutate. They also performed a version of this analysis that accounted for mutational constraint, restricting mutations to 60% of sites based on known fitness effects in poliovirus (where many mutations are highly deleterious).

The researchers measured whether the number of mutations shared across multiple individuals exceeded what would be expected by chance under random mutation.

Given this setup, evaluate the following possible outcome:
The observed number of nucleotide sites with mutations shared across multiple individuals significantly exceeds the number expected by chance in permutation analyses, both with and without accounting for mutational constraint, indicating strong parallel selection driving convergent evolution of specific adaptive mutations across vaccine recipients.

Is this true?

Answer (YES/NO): YES